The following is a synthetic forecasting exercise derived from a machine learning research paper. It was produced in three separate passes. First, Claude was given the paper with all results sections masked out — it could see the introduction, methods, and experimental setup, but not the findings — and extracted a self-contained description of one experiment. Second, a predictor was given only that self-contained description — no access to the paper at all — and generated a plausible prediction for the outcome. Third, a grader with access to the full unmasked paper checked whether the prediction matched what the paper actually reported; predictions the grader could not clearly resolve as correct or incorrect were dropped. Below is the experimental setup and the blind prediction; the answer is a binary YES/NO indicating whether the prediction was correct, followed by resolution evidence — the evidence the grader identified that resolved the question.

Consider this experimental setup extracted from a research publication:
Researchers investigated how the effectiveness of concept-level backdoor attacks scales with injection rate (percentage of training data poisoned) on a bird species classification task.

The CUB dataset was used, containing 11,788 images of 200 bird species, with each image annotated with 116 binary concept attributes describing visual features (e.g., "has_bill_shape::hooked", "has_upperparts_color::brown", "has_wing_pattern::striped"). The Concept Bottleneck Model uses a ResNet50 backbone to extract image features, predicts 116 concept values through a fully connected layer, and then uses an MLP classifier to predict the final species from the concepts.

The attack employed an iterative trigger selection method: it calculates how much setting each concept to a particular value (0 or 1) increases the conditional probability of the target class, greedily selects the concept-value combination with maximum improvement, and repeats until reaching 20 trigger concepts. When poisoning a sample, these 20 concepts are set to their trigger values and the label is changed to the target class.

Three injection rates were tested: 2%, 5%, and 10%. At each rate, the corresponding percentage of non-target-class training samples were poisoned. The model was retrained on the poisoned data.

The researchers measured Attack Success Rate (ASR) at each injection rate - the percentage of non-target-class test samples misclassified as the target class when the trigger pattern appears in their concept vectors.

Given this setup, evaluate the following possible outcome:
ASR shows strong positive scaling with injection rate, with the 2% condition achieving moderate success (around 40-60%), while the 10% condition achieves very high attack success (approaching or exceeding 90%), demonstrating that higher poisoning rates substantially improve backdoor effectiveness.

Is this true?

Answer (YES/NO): NO